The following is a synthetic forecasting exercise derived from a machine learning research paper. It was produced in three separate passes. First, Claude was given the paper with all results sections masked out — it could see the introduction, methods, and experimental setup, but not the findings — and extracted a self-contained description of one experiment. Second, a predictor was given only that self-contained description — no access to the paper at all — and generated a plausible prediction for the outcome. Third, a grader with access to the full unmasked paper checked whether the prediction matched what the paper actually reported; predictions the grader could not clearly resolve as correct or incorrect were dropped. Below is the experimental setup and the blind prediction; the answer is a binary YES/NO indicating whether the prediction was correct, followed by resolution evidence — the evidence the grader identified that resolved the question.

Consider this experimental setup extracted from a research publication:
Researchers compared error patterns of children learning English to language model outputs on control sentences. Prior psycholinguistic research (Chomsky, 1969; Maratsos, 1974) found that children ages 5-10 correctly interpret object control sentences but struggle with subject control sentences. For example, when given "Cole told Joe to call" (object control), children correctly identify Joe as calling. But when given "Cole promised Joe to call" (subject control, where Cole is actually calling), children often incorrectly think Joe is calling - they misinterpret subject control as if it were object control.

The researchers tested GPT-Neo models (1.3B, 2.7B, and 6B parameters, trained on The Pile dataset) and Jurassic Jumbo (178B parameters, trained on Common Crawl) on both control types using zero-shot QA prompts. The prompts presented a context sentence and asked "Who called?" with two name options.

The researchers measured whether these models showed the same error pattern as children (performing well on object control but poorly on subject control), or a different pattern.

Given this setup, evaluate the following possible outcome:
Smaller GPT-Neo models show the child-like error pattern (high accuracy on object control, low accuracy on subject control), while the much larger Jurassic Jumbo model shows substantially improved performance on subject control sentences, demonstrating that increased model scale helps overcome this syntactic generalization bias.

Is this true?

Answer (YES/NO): NO